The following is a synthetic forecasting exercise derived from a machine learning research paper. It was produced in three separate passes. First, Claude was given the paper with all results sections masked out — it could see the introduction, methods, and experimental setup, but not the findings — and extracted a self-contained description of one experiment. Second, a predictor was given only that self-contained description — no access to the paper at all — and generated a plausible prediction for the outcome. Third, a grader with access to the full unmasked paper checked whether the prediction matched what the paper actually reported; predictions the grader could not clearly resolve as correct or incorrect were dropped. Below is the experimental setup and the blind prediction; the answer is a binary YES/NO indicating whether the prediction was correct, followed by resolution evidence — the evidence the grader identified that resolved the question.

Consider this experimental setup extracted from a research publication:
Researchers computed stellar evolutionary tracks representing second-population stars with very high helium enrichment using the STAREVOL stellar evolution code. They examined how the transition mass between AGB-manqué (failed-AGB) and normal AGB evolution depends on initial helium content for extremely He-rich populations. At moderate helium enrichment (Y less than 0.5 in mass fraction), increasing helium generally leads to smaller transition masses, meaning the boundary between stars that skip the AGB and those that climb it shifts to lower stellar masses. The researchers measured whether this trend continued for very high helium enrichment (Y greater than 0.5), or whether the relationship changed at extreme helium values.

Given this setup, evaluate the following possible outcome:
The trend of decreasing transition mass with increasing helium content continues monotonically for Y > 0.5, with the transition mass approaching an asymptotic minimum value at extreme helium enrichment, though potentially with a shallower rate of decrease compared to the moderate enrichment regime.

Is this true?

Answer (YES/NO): NO